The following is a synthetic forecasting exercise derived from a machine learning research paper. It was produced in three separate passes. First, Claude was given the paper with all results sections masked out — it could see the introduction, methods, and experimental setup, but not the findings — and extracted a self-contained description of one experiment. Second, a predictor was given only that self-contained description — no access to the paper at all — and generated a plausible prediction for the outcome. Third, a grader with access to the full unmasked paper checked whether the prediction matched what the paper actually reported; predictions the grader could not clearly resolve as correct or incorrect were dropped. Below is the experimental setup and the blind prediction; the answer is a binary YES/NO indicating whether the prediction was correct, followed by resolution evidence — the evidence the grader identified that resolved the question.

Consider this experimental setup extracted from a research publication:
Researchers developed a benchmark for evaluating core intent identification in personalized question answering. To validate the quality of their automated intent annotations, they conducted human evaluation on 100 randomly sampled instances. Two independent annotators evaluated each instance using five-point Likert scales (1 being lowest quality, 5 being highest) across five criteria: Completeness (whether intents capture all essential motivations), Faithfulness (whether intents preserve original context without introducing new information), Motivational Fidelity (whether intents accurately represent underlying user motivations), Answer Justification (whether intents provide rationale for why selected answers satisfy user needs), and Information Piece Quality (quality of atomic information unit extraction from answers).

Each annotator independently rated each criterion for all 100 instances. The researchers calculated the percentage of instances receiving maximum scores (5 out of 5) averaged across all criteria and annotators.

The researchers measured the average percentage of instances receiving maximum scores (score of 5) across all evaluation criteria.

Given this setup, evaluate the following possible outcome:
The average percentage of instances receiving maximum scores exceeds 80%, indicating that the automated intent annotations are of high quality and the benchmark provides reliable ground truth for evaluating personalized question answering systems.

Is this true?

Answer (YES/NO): YES